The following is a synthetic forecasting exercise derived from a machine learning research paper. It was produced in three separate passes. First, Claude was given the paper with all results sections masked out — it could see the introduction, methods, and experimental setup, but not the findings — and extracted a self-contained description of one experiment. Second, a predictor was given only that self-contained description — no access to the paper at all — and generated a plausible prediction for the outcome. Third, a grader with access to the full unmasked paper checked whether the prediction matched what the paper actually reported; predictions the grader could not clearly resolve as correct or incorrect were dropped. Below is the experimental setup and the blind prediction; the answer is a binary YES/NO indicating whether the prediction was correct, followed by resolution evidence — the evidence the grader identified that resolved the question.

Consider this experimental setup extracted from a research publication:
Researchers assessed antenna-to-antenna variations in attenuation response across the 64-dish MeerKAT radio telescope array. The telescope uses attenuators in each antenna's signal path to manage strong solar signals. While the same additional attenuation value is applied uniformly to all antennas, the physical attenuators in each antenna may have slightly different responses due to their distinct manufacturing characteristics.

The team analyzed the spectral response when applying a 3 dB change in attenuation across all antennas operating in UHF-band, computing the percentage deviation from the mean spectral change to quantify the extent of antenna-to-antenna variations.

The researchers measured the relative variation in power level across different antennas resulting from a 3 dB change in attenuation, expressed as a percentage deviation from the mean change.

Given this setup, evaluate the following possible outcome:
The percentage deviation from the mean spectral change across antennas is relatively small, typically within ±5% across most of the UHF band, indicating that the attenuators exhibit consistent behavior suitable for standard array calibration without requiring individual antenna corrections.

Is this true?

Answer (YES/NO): YES